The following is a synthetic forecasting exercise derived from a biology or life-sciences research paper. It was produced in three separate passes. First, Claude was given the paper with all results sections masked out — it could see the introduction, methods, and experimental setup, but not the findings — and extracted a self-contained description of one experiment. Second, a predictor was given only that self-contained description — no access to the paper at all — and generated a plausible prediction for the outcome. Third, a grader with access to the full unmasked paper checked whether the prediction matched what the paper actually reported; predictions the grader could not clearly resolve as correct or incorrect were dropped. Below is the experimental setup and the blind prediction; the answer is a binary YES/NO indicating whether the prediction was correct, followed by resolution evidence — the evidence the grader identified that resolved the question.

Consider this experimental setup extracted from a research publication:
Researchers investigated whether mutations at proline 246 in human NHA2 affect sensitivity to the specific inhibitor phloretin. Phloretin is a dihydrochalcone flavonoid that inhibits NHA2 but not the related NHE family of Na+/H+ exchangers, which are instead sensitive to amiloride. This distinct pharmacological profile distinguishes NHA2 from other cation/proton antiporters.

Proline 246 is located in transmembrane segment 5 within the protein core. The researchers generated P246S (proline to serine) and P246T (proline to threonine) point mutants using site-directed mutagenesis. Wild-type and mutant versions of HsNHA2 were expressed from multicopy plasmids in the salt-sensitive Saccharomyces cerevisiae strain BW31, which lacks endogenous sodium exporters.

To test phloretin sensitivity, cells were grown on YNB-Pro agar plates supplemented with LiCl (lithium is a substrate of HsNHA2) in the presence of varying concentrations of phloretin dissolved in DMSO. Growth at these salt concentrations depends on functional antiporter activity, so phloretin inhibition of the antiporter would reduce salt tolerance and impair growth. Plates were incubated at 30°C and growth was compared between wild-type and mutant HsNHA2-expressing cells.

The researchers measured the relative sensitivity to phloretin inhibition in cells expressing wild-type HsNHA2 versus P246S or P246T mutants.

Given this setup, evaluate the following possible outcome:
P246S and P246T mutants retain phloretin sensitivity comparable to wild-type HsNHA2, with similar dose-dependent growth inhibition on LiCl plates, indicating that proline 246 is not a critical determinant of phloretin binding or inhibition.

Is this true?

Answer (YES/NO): NO